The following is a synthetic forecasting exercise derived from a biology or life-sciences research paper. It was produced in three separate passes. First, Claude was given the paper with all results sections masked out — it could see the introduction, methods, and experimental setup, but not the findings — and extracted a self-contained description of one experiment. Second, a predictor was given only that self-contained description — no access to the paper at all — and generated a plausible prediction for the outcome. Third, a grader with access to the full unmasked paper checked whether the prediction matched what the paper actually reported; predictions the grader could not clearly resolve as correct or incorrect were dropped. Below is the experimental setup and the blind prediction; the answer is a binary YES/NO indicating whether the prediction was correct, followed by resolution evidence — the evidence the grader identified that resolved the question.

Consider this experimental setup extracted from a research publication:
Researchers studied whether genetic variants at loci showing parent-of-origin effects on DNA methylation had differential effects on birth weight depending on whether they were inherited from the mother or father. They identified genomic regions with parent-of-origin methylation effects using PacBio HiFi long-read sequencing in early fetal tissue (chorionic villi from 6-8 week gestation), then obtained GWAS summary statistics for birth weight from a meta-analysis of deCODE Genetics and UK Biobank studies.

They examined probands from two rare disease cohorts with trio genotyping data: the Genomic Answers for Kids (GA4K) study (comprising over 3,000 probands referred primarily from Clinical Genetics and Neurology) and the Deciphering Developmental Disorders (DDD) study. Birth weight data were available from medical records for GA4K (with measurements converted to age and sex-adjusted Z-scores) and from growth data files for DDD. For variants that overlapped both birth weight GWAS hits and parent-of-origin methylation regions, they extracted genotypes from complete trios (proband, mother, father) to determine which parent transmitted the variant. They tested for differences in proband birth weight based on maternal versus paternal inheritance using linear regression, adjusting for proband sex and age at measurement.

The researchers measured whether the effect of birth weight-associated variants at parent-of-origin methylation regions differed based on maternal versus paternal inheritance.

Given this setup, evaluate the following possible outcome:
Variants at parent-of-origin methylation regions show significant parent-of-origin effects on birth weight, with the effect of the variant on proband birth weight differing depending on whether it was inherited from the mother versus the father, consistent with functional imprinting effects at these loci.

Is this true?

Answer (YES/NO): YES